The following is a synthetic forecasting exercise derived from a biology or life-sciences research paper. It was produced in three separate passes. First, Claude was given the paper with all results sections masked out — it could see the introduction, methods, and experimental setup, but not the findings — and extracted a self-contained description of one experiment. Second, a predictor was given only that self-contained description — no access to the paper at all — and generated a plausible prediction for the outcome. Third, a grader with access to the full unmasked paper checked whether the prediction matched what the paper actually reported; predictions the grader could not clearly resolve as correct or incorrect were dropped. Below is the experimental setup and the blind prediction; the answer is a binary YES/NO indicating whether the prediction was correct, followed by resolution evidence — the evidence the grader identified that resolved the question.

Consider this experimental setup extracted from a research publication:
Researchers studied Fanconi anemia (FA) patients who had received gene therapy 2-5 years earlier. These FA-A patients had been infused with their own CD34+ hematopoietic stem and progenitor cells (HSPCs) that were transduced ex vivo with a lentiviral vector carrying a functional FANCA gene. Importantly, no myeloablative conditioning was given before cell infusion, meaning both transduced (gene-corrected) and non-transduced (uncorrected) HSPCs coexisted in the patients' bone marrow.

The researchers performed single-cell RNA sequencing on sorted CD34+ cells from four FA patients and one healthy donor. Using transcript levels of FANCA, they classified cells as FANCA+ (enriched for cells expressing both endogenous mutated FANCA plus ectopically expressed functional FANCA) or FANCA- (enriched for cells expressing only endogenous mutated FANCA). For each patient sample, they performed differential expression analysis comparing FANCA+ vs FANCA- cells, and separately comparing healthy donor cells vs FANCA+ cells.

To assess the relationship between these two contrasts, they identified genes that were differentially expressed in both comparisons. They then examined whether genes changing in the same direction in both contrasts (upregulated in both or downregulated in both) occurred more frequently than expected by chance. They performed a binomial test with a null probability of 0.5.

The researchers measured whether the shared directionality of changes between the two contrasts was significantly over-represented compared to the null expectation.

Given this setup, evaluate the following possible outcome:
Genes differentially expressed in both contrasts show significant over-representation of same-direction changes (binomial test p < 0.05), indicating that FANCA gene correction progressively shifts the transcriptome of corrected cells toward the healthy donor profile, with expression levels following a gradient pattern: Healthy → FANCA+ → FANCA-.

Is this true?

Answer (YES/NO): YES